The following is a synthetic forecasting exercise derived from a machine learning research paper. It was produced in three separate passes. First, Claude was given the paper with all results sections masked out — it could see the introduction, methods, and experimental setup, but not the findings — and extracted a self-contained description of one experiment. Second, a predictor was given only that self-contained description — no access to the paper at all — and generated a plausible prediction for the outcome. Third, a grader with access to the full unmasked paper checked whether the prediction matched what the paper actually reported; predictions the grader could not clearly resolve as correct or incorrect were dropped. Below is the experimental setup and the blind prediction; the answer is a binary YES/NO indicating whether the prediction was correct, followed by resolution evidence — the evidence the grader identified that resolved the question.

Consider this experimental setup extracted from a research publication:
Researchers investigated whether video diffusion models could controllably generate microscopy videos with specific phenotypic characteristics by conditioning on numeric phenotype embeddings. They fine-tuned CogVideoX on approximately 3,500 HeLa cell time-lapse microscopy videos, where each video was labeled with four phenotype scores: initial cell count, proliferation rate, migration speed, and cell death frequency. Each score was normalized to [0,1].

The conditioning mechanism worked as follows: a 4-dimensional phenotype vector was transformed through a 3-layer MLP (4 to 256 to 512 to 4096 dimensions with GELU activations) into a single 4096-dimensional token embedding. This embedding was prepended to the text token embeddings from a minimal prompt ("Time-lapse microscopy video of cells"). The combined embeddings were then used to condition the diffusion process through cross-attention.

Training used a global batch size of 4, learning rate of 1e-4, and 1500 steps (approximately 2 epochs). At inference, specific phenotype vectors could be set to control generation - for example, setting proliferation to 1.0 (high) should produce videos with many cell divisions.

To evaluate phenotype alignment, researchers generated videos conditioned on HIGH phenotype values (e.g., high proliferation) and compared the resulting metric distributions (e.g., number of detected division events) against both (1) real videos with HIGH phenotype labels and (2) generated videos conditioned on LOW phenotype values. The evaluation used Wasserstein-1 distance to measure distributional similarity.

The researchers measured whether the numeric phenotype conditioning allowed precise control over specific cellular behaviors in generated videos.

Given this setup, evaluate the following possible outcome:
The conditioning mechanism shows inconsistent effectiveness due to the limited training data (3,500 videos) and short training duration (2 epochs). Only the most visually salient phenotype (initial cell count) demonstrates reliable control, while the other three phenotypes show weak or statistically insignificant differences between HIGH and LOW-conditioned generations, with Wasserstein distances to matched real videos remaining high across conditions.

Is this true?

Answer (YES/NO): NO